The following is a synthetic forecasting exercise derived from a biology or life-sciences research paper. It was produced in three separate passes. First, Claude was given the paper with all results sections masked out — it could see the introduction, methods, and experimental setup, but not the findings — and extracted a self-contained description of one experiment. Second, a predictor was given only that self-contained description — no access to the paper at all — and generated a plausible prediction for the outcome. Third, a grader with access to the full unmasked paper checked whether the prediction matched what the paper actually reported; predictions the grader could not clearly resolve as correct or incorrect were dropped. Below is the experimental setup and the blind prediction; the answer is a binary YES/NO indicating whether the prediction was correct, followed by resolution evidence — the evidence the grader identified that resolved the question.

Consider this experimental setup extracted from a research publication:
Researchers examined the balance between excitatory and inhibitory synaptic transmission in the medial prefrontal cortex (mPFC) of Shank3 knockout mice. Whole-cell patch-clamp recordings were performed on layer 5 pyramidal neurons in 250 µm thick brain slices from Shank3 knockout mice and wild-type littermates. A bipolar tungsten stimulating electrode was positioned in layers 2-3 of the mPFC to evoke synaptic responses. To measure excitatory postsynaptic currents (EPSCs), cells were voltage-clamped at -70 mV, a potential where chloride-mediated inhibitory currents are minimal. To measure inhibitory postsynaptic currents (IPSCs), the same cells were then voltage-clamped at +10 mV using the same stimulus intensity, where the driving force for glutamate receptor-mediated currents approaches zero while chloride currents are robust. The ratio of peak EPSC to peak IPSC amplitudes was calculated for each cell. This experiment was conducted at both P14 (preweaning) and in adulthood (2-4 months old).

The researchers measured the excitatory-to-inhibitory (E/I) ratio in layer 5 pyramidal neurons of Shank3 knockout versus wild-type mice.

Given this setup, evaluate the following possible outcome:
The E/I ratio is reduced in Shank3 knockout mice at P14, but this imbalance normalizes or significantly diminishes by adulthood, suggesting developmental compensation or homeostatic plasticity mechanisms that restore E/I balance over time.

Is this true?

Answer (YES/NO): NO